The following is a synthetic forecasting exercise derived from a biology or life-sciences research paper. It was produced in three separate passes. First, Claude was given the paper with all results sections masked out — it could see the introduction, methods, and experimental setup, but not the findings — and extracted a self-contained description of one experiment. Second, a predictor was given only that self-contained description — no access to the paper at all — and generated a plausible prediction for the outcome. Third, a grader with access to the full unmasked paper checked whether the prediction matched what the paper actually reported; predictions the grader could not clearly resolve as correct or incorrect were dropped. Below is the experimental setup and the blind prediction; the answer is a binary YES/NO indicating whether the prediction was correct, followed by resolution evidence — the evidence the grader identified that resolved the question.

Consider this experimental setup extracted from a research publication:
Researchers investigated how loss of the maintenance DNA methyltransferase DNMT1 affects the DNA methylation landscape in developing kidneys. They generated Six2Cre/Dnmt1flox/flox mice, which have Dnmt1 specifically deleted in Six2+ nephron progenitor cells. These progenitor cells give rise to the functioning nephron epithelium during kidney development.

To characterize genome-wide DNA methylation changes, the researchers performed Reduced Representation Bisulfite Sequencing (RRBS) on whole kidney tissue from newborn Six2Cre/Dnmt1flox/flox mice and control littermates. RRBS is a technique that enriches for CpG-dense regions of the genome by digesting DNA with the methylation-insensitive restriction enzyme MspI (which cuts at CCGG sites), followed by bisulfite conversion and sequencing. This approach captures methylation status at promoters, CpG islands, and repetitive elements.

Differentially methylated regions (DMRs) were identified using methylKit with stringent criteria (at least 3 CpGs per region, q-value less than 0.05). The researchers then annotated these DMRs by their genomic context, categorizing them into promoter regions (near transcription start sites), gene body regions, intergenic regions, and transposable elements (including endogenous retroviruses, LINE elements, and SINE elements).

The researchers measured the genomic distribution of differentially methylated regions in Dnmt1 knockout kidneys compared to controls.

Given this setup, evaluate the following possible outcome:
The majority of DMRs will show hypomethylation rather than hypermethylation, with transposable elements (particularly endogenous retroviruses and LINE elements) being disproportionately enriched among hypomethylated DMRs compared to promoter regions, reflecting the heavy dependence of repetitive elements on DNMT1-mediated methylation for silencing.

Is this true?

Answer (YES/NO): YES